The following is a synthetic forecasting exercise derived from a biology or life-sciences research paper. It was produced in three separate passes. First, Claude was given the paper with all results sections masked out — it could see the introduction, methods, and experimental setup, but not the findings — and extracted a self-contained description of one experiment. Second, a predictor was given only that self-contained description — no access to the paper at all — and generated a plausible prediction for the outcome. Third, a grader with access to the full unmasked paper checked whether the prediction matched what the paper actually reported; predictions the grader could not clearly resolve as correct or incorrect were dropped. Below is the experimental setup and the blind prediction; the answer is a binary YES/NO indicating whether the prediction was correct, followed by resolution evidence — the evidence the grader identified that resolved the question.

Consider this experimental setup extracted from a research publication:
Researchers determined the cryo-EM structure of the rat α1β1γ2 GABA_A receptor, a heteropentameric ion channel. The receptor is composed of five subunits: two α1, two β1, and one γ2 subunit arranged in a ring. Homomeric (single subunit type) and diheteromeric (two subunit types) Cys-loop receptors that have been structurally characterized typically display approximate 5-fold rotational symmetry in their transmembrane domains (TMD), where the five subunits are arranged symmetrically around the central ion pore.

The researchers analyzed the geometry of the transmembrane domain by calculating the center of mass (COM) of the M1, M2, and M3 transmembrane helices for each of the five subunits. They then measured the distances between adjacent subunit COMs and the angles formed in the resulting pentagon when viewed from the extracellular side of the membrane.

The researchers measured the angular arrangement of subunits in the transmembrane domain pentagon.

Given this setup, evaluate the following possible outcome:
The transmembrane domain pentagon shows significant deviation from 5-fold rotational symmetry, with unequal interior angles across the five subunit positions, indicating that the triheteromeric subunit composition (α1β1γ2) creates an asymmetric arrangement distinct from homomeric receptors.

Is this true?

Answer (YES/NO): YES